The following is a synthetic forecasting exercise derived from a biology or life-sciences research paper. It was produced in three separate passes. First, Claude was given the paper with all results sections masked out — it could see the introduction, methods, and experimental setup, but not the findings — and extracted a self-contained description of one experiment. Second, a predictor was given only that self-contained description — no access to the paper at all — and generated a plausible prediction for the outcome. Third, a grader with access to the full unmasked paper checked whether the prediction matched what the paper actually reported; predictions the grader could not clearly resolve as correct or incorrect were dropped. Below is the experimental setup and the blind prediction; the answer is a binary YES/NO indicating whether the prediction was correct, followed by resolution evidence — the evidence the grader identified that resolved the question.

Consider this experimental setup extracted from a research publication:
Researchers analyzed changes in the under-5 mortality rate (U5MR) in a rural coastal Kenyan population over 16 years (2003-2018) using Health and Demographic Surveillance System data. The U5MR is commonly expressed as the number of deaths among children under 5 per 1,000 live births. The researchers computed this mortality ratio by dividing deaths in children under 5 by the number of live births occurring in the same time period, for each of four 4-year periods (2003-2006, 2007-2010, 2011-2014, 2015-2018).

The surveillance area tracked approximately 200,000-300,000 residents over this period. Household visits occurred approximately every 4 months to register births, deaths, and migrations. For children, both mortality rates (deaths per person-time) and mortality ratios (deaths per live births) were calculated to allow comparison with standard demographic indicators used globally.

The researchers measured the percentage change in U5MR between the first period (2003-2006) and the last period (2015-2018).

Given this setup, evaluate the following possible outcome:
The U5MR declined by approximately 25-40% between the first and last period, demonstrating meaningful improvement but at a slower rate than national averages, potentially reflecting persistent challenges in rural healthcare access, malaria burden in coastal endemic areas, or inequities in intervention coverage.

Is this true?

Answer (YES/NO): NO